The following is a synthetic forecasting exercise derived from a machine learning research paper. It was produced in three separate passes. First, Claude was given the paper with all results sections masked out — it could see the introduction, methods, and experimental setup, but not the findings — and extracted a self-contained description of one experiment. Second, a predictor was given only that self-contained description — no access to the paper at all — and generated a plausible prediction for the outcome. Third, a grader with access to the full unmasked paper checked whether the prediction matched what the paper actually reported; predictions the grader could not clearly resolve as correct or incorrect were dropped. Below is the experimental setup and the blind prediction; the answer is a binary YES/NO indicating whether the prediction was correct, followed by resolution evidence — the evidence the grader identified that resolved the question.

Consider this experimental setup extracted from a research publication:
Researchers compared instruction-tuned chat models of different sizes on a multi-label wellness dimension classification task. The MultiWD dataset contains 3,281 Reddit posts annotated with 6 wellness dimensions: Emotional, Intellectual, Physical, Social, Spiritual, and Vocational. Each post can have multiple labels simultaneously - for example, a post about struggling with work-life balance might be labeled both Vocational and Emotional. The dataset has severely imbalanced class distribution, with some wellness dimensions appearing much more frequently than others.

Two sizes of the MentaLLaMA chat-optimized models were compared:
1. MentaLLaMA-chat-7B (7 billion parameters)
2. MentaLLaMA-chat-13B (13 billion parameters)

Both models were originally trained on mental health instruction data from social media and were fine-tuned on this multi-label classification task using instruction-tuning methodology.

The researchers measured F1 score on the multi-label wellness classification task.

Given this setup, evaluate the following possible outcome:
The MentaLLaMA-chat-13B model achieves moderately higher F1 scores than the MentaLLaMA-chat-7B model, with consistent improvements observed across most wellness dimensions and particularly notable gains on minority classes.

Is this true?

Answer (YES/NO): NO